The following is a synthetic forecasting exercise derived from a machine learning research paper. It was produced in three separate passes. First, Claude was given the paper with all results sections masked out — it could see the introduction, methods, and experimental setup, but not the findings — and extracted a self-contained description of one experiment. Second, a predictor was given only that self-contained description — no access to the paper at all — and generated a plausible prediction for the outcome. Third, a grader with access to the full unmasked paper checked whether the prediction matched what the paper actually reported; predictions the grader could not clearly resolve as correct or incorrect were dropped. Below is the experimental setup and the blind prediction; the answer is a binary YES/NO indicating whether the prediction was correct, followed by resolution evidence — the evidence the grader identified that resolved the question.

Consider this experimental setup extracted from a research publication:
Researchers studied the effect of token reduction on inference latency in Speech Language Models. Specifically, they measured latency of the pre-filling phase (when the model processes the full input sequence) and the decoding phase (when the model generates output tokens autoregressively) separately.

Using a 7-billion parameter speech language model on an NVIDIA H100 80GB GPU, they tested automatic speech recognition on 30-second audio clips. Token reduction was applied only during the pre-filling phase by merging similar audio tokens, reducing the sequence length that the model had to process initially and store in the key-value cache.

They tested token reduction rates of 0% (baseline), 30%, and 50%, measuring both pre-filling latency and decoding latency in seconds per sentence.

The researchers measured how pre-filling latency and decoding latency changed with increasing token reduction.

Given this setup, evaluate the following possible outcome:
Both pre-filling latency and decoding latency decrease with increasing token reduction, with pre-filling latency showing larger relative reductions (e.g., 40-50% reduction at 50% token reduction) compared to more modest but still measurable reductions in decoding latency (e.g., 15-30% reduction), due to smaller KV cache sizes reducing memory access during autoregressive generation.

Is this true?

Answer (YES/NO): NO